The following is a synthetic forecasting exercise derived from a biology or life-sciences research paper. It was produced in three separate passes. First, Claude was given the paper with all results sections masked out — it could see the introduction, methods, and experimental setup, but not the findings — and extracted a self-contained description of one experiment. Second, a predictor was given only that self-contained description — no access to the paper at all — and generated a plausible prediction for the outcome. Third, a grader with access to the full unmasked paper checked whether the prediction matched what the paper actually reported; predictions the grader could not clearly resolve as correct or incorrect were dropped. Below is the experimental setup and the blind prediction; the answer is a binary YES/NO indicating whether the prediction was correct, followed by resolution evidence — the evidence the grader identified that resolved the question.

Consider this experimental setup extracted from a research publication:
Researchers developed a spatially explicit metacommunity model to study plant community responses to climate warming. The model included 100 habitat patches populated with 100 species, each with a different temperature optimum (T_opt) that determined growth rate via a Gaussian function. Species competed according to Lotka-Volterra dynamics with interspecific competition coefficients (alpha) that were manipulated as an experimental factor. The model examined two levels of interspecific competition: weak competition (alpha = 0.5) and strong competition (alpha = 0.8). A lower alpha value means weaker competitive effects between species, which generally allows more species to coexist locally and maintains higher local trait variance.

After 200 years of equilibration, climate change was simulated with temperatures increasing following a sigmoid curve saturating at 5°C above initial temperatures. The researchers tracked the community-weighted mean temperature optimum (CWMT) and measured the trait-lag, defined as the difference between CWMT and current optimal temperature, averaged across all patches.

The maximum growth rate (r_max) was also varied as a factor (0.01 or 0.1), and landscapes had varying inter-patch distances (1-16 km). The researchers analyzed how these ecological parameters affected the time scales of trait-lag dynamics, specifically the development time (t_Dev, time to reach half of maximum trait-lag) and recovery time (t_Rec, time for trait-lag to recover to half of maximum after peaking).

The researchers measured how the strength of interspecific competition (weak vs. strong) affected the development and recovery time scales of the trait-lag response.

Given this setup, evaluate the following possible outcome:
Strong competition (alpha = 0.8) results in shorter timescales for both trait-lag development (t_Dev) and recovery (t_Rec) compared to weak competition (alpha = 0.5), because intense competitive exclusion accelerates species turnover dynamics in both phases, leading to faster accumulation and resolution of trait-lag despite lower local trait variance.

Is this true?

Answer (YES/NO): NO